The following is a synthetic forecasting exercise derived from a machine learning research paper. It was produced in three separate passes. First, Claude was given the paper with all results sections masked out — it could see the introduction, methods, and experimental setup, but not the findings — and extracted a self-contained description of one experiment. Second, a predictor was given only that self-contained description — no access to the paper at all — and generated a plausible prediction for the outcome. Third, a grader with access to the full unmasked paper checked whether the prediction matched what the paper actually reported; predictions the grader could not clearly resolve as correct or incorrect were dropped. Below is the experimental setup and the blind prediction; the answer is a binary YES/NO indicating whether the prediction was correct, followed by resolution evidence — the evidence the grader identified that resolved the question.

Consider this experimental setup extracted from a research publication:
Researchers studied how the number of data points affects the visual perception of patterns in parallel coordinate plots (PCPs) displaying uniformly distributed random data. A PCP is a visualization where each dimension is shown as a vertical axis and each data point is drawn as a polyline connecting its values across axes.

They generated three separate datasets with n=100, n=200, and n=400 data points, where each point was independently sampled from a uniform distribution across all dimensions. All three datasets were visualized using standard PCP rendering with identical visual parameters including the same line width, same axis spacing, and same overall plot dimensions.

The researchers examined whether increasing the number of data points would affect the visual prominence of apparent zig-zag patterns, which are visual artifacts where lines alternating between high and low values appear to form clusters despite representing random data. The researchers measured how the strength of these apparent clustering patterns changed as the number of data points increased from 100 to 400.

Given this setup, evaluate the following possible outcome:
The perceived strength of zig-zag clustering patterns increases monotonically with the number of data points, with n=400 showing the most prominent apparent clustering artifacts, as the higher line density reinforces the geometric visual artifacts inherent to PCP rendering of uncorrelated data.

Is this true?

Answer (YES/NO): YES